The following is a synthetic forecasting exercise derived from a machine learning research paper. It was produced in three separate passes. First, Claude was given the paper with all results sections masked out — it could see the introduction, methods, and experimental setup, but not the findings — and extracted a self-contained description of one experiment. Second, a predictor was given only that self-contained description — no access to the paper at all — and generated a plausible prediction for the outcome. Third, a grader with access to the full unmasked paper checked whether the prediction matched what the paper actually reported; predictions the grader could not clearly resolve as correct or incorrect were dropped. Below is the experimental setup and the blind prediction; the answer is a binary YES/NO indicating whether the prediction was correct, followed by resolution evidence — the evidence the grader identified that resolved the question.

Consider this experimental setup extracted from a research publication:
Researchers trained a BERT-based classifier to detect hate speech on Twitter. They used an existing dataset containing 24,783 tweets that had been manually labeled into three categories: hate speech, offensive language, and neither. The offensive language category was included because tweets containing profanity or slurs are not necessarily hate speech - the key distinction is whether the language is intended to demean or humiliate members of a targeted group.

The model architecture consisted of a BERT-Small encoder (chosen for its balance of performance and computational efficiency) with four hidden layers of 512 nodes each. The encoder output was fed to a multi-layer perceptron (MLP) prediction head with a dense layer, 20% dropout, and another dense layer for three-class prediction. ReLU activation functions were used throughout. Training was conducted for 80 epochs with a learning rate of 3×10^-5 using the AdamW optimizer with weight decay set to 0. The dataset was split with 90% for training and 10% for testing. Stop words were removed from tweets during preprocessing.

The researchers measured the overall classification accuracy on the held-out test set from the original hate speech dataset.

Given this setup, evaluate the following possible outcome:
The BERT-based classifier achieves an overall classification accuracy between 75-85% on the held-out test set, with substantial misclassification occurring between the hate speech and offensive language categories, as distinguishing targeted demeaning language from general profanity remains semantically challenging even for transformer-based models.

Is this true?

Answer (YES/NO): NO